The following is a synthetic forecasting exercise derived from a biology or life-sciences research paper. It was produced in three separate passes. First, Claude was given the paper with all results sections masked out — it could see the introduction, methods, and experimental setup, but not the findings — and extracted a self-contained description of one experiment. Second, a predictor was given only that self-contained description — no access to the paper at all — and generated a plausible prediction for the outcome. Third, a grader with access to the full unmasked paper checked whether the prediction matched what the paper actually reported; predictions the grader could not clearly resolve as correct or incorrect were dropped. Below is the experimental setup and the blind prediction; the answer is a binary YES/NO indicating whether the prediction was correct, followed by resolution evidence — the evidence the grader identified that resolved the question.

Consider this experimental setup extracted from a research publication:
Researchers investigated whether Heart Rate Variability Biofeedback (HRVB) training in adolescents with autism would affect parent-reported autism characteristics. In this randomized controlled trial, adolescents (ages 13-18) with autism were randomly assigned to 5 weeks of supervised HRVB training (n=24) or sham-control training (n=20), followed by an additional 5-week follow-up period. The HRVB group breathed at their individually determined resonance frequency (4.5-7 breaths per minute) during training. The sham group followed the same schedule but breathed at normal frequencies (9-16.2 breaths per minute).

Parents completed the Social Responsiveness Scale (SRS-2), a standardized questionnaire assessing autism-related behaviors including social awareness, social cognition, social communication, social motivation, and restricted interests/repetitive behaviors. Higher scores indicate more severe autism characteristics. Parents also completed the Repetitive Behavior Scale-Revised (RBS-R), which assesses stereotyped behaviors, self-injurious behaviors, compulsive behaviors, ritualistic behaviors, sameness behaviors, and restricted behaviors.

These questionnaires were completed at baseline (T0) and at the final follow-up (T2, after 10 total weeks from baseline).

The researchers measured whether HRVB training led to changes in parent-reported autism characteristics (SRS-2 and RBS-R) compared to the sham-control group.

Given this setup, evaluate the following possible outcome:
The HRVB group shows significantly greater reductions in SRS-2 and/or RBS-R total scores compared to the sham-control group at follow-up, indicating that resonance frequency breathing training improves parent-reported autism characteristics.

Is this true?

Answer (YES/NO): NO